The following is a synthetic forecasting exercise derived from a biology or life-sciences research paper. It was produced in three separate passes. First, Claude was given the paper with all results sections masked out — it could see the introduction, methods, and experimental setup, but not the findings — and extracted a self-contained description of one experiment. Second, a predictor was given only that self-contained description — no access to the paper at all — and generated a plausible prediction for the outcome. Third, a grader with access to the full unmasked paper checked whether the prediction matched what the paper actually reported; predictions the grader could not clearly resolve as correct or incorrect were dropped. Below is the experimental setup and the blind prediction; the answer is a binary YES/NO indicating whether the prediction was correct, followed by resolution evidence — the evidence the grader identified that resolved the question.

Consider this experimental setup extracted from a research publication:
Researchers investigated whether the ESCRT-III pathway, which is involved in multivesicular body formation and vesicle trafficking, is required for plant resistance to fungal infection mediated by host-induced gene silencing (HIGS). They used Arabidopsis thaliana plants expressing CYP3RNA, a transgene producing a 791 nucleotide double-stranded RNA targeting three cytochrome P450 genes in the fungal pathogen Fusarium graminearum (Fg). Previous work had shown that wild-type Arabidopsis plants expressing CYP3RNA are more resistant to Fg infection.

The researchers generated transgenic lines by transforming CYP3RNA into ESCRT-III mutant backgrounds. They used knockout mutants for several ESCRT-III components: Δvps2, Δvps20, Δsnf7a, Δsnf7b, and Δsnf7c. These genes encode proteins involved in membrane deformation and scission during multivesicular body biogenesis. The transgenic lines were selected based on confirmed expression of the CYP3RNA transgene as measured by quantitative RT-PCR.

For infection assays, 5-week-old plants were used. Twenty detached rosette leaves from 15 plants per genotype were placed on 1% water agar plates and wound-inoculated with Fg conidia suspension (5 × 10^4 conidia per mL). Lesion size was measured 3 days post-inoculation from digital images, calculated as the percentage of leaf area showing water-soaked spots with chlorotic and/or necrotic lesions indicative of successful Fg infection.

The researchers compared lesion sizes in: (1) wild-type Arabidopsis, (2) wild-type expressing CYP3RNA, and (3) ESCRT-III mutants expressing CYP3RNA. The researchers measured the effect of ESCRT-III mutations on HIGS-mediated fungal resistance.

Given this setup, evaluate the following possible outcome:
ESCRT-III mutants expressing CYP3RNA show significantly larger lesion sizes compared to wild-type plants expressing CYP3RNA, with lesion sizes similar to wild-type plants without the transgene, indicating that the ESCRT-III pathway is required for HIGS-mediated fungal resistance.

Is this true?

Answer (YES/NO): YES